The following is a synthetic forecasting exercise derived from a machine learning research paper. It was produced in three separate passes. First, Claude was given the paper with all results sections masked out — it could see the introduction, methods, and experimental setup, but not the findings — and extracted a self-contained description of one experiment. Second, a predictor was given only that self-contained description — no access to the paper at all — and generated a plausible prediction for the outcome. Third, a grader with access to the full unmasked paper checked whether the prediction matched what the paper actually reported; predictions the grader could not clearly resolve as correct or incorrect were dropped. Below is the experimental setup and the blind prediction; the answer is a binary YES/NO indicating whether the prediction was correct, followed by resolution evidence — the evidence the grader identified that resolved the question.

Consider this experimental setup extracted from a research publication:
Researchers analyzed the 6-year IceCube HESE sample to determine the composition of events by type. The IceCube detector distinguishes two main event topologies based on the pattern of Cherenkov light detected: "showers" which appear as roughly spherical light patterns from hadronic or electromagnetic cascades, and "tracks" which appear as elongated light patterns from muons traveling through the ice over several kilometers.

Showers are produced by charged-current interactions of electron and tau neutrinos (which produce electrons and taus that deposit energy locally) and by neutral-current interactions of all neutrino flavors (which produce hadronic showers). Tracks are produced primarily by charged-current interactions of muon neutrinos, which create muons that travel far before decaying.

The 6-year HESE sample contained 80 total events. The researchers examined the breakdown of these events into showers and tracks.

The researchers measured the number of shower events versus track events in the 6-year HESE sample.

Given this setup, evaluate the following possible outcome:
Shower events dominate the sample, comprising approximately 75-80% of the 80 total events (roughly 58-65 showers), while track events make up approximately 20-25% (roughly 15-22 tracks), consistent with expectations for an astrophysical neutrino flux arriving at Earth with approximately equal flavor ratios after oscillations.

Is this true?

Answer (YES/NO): NO